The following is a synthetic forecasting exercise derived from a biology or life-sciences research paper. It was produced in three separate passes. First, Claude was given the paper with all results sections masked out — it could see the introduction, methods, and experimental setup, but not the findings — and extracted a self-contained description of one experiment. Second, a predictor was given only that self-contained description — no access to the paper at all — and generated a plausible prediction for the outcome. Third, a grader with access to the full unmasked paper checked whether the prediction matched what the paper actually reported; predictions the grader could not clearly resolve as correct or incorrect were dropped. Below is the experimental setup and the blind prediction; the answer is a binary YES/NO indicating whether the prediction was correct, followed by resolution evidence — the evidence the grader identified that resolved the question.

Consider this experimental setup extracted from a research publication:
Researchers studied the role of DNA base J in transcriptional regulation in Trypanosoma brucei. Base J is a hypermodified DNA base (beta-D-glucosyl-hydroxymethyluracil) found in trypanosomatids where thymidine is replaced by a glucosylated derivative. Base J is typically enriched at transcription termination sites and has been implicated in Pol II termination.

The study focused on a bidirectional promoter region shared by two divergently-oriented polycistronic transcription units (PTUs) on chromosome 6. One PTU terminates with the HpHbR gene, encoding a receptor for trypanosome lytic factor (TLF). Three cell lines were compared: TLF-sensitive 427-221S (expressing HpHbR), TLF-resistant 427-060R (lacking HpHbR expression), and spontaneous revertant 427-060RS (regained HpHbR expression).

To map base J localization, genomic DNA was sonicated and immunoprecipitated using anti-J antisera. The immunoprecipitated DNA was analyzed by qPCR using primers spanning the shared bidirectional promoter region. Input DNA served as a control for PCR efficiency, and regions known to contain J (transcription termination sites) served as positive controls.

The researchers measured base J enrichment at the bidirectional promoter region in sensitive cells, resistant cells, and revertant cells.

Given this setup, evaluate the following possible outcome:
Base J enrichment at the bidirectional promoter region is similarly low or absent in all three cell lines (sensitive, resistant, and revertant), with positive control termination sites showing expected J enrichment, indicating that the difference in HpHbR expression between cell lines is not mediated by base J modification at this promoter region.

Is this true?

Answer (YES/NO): NO